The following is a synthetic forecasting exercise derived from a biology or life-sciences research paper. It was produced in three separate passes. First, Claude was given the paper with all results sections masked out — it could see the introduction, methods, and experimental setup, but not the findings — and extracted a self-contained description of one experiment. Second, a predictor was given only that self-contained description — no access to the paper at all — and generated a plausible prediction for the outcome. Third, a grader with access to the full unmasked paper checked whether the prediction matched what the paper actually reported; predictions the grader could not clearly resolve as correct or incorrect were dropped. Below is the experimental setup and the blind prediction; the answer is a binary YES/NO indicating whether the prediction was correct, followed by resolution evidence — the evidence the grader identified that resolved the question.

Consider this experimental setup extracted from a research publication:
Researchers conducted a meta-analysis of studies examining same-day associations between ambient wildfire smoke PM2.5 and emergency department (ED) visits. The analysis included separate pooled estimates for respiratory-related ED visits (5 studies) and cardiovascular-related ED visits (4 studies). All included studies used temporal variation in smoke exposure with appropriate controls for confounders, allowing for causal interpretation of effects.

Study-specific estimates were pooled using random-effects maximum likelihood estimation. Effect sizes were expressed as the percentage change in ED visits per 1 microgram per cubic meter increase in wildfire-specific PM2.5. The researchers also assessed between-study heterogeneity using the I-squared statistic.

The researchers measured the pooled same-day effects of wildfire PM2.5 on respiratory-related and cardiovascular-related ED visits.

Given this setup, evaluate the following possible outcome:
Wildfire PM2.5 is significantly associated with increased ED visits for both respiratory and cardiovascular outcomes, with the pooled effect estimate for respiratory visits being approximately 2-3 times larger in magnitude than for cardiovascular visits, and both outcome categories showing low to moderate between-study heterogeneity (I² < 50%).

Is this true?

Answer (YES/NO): NO